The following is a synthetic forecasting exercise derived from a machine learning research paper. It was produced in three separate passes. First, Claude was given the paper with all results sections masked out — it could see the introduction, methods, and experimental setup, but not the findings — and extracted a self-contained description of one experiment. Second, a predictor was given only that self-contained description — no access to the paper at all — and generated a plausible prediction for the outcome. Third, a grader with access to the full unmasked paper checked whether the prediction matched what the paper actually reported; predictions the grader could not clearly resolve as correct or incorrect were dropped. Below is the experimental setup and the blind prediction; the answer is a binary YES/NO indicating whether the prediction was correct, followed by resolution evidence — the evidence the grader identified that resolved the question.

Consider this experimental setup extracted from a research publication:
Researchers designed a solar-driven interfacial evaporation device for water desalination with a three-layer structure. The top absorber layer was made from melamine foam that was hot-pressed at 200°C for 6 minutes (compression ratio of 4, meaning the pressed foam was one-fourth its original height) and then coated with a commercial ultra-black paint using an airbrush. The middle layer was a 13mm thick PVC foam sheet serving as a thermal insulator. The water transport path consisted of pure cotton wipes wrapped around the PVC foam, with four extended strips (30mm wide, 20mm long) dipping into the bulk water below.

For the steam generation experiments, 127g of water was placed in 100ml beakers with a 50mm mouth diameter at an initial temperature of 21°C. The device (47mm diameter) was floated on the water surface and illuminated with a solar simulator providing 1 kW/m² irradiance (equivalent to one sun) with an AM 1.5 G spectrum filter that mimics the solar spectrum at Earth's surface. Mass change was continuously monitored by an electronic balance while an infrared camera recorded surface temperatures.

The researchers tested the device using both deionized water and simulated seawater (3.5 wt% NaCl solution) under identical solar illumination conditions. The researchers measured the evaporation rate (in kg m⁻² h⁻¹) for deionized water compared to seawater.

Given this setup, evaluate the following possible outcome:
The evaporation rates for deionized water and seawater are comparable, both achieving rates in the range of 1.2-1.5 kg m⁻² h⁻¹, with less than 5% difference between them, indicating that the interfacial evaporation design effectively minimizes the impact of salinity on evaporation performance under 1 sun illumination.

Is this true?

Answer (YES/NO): NO